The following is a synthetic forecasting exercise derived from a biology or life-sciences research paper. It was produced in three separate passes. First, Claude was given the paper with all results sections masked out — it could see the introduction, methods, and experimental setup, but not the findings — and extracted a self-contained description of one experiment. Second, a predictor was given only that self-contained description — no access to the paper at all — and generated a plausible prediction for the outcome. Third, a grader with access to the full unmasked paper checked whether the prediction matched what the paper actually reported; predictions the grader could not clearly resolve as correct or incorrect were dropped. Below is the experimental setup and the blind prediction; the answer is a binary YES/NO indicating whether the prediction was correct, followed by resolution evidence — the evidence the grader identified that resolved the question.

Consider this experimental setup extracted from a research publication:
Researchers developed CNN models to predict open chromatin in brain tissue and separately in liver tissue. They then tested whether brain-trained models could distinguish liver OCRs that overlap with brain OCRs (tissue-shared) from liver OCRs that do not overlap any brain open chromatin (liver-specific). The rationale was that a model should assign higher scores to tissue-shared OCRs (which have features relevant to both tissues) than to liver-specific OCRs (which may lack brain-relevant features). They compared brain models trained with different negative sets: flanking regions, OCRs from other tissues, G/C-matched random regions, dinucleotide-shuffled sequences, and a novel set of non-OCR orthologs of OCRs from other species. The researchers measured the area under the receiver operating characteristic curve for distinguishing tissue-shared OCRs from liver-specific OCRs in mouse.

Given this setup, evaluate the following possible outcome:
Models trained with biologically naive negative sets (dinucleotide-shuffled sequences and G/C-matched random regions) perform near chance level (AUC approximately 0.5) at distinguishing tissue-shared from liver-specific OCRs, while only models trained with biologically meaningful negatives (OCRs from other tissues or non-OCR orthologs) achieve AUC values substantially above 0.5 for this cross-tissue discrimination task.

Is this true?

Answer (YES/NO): NO